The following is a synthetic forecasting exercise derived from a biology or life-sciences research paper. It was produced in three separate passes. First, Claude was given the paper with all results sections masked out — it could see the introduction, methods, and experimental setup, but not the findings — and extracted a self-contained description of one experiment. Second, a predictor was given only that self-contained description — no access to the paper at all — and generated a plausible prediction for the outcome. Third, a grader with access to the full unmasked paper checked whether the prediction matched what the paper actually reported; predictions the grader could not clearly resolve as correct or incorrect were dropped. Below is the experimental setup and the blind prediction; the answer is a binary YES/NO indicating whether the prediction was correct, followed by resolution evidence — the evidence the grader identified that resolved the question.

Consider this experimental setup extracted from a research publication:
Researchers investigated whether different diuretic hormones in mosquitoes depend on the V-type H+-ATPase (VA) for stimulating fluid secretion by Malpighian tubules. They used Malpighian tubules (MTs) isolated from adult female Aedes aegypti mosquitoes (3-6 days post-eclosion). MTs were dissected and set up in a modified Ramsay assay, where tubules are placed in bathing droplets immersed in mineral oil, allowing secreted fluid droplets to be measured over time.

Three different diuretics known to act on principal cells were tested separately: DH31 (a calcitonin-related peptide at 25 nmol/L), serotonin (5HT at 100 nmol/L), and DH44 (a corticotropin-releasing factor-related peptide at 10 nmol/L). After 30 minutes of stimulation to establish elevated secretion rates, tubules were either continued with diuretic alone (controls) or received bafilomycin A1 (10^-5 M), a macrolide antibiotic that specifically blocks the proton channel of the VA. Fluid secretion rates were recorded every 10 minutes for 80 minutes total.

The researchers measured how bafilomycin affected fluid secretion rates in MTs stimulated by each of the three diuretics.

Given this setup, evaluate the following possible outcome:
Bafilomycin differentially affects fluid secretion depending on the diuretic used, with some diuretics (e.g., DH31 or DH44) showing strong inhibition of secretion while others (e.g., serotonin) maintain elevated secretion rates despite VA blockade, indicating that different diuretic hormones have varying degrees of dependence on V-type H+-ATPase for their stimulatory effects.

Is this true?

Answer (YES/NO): NO